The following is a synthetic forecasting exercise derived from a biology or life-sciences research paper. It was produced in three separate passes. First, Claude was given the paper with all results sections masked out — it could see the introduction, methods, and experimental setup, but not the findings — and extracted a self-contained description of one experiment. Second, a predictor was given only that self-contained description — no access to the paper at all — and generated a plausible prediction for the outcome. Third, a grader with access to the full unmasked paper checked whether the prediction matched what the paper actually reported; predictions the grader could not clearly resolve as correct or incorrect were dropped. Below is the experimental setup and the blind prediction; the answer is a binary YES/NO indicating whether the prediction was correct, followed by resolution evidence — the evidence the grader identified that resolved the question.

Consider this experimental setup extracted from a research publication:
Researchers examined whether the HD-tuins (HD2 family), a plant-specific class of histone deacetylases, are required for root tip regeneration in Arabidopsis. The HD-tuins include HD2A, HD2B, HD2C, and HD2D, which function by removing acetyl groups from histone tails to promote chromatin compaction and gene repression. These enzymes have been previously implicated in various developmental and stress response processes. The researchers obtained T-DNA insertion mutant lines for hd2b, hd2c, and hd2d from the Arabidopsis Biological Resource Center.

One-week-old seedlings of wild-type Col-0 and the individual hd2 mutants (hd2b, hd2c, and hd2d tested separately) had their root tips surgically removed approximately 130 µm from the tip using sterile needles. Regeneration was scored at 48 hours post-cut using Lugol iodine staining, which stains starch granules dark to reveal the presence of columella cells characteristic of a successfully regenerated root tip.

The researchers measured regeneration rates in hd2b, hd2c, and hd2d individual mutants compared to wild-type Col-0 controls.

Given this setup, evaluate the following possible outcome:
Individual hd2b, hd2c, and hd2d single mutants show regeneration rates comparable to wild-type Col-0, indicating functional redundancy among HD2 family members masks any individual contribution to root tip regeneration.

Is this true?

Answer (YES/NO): NO